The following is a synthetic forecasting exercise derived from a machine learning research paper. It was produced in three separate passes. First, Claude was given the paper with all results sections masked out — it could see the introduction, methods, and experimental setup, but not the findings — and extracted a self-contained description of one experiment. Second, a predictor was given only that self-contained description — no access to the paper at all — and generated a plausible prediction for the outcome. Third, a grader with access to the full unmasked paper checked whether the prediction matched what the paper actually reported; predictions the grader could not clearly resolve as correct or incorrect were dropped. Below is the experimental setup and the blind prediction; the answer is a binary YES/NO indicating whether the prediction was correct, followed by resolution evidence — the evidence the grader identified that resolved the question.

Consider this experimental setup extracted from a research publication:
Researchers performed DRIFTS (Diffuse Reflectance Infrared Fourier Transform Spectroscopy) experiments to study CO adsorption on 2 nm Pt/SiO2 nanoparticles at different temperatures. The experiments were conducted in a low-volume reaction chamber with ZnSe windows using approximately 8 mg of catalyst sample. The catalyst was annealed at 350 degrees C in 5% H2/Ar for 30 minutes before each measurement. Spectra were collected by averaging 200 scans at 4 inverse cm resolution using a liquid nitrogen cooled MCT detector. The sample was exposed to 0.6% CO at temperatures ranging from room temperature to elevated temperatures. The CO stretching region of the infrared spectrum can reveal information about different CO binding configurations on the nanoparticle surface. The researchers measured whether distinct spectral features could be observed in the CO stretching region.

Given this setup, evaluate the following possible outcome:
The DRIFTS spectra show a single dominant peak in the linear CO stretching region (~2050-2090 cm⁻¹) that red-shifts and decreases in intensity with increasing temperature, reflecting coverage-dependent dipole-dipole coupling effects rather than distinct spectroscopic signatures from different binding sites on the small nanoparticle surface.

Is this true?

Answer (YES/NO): NO